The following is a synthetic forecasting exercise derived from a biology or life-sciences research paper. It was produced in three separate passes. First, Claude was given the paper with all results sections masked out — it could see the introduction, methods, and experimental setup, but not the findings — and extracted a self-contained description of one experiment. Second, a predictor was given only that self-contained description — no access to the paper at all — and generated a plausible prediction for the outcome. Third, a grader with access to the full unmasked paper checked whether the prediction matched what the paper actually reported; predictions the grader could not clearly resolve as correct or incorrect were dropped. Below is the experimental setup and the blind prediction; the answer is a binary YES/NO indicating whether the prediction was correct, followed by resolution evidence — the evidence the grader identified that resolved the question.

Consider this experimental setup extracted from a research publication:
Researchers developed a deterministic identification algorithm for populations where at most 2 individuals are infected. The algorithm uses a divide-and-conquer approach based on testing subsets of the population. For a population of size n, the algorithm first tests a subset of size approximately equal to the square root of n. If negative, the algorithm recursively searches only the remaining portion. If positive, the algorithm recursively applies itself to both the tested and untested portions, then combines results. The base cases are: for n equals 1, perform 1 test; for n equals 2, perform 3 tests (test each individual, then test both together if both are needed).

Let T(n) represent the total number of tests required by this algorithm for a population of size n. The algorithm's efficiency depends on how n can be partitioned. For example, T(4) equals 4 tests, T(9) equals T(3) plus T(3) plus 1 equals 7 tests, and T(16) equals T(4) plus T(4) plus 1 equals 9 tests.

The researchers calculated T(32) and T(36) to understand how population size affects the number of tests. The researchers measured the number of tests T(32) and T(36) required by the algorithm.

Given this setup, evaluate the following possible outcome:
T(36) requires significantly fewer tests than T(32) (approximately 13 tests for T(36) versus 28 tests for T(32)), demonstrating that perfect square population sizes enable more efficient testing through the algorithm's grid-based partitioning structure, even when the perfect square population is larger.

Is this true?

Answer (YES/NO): NO